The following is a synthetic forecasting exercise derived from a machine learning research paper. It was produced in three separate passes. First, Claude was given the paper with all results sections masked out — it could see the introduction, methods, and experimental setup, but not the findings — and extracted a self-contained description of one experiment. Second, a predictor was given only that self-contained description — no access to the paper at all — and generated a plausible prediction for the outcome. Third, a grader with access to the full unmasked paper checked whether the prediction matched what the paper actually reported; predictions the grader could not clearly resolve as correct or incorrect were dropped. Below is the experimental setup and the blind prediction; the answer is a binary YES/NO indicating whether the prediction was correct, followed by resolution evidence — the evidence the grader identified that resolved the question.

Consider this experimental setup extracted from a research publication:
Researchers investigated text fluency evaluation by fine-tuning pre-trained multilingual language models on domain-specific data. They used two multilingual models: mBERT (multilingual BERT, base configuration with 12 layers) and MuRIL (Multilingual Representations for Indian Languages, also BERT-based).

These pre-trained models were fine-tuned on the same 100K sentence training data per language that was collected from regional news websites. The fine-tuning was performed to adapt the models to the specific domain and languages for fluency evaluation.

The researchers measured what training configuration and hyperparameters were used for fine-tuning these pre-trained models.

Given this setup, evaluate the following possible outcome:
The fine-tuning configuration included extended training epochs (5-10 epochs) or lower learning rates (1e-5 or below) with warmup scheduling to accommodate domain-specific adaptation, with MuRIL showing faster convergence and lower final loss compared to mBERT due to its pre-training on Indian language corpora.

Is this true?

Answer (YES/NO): NO